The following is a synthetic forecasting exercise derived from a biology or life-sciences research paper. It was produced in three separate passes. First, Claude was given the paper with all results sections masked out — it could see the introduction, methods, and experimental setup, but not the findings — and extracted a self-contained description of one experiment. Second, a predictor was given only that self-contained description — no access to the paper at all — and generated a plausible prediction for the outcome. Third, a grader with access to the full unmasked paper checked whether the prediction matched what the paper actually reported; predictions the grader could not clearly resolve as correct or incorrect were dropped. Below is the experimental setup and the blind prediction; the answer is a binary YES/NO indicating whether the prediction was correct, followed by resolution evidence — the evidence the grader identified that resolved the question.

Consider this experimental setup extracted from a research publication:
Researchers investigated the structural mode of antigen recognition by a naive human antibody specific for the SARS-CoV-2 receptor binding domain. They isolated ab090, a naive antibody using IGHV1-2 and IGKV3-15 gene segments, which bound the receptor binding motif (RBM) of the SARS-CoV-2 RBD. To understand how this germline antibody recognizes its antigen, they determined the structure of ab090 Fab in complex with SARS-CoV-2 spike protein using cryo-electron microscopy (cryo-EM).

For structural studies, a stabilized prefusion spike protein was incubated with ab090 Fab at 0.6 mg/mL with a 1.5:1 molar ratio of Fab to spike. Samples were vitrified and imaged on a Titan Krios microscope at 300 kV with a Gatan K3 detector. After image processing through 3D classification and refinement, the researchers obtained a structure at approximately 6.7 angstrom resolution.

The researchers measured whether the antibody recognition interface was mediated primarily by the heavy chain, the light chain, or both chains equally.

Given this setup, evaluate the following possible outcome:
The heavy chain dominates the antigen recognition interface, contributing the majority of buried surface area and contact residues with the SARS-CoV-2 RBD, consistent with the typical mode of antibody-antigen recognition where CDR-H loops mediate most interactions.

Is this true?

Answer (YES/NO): YES